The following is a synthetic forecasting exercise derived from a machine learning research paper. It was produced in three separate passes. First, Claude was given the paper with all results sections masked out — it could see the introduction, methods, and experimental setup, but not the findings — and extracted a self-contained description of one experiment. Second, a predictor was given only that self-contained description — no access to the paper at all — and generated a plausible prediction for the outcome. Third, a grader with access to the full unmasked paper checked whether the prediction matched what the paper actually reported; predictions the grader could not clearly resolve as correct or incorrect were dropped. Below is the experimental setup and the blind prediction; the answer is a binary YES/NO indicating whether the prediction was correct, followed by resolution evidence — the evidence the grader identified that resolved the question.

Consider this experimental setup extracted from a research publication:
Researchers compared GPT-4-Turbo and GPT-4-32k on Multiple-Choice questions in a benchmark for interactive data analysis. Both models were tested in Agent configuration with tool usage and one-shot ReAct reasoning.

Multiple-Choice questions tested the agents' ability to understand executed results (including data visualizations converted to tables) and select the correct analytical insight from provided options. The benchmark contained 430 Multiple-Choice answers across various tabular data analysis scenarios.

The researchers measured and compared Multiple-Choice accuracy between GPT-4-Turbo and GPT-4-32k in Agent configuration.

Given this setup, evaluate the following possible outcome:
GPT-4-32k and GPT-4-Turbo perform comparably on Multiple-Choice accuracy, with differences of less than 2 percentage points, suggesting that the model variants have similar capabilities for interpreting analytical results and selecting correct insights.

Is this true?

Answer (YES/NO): NO